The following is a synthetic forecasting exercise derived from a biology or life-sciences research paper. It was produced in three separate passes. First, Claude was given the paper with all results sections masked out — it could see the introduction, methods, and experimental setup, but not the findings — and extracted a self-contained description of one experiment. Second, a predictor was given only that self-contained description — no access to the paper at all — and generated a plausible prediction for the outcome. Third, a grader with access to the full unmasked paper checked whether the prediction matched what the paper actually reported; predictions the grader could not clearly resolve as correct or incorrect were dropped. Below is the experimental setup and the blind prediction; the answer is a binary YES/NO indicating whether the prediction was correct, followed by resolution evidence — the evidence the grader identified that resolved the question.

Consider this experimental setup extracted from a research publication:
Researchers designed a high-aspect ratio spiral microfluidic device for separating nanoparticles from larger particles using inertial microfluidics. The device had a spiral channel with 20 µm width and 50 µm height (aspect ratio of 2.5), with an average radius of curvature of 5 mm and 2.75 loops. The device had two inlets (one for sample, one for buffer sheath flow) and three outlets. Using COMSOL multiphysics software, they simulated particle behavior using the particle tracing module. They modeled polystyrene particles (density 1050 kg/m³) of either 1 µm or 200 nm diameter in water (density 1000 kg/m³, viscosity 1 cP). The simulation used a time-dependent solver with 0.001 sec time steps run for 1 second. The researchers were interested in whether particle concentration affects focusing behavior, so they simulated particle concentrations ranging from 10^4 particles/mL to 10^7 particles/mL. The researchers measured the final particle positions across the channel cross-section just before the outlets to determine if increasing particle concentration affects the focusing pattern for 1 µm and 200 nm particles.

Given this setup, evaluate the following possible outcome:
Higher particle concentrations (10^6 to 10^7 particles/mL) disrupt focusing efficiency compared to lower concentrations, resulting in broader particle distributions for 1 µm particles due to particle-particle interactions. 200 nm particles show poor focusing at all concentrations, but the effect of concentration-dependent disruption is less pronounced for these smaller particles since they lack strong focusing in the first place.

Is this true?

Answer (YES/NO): NO